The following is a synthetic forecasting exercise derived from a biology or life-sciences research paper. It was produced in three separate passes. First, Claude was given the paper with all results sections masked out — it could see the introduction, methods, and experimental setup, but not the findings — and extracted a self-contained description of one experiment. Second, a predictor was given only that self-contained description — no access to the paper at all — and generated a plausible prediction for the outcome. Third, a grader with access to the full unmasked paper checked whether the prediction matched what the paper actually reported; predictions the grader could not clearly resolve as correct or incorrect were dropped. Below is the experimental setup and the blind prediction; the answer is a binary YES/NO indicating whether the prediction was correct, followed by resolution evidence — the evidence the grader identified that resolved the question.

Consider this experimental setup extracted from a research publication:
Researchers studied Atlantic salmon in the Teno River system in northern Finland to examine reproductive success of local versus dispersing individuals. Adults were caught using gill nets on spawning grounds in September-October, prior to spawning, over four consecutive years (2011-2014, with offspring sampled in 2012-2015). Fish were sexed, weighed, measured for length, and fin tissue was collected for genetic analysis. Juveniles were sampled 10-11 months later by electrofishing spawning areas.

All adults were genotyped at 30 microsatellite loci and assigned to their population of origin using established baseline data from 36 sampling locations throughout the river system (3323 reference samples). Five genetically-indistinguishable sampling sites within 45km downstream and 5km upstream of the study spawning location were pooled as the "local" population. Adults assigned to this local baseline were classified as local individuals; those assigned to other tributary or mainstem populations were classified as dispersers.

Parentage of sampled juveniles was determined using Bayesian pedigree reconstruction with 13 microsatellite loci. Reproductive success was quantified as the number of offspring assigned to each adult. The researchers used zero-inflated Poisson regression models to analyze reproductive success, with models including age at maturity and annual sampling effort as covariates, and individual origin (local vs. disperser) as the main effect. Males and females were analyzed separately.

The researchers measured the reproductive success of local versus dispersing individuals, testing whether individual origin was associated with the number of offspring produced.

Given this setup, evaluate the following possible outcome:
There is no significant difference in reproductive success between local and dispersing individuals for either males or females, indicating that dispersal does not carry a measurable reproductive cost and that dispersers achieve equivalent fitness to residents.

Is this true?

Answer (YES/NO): NO